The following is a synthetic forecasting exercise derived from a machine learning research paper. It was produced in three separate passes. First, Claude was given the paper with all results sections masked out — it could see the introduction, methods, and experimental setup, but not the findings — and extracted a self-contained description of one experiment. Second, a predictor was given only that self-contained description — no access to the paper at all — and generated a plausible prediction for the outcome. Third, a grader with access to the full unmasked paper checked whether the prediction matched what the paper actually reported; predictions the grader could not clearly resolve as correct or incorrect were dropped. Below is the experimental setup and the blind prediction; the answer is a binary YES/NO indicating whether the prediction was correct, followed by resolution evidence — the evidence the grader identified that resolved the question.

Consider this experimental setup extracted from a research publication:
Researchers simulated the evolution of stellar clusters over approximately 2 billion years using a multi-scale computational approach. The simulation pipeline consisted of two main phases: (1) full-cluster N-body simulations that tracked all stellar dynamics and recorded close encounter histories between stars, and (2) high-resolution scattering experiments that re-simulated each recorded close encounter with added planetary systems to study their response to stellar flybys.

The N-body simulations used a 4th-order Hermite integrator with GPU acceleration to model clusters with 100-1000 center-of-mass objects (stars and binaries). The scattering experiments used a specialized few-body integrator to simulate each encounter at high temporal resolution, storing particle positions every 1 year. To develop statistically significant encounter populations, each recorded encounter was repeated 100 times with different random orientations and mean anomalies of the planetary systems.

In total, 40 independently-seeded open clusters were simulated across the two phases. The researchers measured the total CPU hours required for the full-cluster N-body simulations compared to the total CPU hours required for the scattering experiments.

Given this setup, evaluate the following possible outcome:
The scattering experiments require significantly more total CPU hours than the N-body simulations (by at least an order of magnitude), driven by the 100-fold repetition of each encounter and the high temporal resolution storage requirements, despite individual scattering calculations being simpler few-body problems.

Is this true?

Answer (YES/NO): NO